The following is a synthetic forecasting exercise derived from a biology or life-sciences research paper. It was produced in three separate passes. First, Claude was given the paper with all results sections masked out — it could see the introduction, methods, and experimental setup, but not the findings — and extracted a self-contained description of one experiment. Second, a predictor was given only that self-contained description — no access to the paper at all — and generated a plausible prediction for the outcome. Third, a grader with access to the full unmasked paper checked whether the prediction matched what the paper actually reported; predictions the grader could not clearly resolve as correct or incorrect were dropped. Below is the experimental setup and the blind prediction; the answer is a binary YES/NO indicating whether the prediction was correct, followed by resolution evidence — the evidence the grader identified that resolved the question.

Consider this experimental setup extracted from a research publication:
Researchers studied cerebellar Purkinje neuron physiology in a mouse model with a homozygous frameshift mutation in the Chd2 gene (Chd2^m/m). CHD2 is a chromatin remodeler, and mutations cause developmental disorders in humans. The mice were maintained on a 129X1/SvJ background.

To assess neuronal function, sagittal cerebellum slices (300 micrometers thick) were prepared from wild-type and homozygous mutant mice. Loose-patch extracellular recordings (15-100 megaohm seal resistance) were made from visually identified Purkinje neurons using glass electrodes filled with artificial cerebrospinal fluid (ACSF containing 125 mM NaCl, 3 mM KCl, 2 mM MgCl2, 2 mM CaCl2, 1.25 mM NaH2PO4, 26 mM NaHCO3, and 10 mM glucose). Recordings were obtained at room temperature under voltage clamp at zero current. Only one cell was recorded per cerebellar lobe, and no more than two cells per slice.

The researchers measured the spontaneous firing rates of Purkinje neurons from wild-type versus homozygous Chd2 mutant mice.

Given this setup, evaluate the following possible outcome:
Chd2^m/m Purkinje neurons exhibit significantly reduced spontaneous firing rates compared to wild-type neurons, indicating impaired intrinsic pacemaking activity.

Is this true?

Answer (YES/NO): NO